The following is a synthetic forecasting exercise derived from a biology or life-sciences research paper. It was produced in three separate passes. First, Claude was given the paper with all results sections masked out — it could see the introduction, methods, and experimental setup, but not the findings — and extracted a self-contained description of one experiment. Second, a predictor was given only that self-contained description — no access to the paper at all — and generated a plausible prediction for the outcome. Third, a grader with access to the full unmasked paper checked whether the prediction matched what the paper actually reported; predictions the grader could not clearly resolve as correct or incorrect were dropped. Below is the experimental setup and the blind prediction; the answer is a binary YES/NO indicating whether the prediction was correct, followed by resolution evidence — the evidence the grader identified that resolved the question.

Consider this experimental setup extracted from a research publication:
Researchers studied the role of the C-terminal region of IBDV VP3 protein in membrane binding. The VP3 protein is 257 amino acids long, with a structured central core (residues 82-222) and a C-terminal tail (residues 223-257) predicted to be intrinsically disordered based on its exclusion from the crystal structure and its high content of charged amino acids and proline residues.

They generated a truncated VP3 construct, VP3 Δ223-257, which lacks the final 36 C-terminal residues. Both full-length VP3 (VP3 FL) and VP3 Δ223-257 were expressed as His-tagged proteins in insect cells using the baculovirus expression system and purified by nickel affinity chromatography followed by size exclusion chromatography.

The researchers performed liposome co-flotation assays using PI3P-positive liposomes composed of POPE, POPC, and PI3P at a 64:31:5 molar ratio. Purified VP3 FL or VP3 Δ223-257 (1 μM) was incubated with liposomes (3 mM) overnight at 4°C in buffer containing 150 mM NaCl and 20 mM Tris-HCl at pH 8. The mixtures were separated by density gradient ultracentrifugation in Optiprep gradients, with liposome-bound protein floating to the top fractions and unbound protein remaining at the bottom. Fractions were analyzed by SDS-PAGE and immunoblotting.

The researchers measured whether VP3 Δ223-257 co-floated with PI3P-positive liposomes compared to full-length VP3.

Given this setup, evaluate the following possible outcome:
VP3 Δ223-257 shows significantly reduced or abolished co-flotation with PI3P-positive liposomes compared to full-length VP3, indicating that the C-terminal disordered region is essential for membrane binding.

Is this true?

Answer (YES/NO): YES